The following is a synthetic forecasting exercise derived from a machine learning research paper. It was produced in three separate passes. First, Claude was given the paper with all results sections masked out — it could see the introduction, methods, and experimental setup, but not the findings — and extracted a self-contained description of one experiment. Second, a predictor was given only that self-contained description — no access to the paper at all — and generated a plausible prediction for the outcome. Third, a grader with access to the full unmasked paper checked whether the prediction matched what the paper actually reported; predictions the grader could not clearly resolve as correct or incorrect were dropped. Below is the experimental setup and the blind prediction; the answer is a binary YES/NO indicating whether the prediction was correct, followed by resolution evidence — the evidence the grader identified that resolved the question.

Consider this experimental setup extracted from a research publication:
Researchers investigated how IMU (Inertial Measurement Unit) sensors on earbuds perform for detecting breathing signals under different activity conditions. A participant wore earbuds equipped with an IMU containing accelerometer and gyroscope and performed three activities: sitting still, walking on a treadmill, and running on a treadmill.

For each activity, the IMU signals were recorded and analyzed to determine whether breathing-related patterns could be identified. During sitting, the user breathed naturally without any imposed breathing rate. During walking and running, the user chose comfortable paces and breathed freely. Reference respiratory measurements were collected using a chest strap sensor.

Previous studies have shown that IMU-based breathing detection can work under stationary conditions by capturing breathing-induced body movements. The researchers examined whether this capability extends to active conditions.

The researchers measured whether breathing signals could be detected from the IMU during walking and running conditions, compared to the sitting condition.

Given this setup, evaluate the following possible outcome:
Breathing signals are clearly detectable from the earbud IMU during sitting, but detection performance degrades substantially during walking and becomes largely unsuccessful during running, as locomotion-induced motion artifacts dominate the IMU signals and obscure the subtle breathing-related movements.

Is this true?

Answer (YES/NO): NO